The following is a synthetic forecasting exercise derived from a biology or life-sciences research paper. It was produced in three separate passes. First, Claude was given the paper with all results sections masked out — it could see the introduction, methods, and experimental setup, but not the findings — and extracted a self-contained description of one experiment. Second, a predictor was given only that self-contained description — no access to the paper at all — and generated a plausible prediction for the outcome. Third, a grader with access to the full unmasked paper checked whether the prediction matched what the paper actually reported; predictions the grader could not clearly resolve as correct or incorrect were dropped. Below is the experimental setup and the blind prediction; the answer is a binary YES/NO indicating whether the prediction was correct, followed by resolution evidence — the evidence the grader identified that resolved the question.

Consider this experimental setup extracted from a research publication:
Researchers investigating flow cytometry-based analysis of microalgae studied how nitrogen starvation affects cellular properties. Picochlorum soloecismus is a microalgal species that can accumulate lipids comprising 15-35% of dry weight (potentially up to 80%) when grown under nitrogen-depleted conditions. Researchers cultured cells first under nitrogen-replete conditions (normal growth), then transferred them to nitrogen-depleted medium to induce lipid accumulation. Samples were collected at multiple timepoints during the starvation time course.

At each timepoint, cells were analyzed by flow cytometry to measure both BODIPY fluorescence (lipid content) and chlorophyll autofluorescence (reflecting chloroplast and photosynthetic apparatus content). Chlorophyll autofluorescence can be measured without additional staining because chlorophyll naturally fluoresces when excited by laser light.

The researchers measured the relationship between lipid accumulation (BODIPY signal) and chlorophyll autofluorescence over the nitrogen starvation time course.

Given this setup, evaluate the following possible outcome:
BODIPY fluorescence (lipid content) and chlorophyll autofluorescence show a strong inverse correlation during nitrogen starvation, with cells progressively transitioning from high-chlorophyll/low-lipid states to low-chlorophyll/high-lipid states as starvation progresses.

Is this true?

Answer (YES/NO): NO